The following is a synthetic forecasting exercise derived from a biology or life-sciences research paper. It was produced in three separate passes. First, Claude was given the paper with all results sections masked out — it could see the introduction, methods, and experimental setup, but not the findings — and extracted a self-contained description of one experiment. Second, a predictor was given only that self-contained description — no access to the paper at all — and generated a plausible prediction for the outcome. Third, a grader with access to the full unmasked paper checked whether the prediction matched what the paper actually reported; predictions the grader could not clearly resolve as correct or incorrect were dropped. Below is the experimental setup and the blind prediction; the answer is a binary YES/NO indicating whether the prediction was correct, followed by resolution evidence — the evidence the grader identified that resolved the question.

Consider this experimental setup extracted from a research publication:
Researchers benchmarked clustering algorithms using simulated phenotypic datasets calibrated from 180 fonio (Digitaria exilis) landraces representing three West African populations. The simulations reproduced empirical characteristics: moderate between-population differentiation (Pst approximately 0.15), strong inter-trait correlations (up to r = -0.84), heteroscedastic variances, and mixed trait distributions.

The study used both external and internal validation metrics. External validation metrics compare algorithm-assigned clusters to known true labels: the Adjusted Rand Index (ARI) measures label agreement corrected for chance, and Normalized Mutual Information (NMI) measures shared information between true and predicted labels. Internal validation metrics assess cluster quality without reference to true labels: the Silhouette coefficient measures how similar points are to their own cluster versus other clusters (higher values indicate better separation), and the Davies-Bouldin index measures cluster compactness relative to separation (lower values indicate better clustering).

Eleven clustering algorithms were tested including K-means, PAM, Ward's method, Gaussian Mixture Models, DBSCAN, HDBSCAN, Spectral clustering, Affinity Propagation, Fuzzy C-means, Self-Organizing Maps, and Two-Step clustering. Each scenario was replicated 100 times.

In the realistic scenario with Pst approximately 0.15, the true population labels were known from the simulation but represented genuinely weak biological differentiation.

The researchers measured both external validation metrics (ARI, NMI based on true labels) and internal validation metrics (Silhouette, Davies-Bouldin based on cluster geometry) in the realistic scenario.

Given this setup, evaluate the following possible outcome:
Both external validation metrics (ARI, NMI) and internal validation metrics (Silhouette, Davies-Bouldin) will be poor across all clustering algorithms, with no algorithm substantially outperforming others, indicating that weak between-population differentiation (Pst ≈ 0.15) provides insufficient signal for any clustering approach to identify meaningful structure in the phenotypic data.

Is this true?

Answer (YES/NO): NO